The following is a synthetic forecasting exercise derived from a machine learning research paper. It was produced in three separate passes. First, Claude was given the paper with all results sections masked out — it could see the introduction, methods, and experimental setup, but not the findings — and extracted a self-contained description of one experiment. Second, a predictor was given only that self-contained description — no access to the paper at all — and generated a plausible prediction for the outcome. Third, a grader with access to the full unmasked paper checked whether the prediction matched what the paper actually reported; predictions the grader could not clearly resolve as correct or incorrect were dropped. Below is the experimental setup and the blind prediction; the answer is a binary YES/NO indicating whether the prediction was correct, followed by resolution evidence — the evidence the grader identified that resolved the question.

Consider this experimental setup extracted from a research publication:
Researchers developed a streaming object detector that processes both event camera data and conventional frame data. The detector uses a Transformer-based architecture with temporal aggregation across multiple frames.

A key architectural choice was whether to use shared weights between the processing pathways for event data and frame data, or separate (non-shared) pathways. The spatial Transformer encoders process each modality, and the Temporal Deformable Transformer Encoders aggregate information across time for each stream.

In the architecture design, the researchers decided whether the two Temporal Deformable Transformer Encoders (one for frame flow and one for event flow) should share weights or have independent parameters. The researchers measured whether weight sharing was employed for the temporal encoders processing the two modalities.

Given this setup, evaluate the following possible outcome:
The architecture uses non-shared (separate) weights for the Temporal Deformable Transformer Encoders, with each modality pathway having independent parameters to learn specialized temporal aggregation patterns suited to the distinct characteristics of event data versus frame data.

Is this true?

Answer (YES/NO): YES